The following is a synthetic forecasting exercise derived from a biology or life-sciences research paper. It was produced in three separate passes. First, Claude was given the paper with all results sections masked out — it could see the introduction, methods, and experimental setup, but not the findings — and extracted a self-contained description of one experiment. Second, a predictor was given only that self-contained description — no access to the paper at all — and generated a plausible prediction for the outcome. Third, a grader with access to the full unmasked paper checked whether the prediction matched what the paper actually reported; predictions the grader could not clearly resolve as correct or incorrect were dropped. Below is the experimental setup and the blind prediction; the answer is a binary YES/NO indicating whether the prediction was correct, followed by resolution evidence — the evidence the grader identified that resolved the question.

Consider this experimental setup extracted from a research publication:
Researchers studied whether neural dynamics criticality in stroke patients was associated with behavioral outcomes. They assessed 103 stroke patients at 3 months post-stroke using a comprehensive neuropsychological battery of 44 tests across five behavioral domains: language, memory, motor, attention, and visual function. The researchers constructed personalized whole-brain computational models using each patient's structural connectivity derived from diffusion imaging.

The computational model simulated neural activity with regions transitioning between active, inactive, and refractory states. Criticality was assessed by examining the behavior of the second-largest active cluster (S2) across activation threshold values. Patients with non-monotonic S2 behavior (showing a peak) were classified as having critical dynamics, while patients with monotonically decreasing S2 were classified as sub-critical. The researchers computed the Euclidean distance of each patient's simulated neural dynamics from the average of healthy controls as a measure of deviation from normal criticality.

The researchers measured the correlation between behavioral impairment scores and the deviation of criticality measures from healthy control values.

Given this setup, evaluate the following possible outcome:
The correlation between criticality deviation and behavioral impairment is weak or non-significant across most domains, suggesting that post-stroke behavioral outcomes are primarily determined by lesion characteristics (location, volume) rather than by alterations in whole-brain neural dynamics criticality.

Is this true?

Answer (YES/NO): NO